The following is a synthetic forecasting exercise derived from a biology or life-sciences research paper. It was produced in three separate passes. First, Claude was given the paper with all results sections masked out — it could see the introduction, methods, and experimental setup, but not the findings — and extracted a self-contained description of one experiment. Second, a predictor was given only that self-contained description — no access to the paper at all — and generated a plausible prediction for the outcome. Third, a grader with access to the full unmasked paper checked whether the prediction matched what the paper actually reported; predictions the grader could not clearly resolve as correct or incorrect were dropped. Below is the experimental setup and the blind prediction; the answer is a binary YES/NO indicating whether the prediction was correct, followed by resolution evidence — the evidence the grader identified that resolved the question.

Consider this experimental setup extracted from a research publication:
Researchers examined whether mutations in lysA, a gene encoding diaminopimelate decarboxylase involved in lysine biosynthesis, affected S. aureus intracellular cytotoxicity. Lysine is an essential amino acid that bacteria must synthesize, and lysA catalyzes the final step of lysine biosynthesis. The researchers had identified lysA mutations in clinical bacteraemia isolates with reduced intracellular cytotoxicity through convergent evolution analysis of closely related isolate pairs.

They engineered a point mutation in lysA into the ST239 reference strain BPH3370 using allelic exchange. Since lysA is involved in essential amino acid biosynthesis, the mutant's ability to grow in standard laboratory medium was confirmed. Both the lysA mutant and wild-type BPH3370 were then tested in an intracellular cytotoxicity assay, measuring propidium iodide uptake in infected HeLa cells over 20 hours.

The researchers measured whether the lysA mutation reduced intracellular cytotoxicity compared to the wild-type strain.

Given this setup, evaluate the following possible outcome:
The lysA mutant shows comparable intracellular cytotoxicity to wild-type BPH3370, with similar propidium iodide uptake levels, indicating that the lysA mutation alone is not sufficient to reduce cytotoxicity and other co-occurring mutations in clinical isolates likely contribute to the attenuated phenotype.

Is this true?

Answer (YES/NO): YES